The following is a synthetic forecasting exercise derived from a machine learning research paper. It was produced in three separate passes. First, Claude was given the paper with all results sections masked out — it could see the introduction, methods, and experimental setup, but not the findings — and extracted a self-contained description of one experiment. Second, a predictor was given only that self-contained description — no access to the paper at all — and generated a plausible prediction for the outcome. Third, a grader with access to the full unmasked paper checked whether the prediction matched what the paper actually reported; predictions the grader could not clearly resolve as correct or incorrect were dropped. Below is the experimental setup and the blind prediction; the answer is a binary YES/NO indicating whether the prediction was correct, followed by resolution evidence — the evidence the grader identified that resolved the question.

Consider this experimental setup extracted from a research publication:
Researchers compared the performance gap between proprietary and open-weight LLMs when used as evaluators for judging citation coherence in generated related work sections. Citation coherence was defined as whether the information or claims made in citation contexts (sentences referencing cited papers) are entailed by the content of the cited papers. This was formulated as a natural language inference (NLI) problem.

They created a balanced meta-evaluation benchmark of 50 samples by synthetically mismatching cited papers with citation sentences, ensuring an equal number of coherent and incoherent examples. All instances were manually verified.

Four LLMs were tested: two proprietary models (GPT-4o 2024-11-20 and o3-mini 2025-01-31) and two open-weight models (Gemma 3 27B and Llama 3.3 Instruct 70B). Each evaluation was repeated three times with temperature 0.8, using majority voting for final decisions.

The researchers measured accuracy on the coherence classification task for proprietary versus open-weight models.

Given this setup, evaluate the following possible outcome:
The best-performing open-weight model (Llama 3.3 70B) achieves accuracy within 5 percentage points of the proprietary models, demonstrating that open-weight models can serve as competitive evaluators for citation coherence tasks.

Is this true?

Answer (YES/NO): NO